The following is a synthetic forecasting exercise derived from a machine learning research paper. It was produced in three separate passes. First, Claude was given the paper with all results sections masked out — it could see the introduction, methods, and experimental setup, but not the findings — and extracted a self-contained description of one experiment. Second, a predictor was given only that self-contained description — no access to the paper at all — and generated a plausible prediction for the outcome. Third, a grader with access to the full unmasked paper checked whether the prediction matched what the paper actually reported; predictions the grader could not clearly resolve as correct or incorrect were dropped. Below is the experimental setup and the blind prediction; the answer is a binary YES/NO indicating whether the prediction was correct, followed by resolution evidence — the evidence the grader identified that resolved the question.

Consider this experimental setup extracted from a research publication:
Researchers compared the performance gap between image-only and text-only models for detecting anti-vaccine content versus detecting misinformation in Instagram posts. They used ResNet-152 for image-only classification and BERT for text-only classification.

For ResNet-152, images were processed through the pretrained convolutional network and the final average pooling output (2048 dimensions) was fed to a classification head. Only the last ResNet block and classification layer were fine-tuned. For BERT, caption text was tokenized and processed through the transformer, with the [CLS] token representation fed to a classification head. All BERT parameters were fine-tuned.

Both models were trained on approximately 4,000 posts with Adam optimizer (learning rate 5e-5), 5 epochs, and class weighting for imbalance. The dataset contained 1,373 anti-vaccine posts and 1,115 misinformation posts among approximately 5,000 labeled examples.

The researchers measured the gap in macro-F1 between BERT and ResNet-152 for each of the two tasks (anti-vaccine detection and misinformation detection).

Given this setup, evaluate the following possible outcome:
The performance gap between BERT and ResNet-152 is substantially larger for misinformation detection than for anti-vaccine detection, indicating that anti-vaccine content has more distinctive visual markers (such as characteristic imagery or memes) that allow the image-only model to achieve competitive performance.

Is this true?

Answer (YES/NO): NO